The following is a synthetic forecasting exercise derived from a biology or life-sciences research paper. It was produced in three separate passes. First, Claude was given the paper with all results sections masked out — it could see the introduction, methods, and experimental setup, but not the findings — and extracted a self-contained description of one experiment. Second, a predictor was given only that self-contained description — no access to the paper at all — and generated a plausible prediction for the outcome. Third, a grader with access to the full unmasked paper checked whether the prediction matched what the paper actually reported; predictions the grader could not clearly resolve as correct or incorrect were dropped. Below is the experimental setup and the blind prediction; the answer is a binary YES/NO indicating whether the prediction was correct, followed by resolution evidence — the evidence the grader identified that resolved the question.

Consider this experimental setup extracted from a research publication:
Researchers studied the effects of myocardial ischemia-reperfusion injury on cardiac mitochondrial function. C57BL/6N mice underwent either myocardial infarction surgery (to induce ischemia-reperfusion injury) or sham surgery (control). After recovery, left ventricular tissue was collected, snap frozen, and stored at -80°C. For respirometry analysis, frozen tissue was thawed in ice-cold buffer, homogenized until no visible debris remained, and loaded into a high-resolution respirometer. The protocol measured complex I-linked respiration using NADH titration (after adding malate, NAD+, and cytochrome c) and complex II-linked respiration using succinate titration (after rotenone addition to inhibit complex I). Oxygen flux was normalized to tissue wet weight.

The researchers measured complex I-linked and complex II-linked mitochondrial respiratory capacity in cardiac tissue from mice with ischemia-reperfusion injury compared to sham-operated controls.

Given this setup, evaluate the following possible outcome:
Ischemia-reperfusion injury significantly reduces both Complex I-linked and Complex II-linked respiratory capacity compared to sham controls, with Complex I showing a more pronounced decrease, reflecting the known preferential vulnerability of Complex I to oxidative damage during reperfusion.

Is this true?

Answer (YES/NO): NO